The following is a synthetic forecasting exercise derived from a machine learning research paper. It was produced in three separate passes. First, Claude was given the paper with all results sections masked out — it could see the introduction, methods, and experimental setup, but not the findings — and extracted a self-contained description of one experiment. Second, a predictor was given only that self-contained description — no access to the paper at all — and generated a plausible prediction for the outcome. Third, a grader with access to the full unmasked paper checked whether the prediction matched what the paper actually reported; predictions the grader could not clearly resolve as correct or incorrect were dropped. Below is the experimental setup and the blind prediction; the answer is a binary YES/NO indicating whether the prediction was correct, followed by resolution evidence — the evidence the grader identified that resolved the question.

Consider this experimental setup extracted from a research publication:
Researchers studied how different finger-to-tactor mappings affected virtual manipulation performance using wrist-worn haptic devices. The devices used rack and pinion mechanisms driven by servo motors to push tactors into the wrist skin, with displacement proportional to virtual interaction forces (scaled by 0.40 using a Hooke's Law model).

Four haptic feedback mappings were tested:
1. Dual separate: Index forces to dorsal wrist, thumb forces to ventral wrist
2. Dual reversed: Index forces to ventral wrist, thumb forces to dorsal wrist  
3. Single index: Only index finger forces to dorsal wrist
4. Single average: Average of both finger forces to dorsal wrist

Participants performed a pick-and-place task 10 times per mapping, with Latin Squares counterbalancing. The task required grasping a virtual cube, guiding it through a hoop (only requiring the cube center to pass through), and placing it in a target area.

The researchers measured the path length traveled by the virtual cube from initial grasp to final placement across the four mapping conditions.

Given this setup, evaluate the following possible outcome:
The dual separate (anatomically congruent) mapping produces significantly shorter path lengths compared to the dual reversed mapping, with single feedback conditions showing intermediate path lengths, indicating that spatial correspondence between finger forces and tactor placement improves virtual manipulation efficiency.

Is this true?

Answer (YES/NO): NO